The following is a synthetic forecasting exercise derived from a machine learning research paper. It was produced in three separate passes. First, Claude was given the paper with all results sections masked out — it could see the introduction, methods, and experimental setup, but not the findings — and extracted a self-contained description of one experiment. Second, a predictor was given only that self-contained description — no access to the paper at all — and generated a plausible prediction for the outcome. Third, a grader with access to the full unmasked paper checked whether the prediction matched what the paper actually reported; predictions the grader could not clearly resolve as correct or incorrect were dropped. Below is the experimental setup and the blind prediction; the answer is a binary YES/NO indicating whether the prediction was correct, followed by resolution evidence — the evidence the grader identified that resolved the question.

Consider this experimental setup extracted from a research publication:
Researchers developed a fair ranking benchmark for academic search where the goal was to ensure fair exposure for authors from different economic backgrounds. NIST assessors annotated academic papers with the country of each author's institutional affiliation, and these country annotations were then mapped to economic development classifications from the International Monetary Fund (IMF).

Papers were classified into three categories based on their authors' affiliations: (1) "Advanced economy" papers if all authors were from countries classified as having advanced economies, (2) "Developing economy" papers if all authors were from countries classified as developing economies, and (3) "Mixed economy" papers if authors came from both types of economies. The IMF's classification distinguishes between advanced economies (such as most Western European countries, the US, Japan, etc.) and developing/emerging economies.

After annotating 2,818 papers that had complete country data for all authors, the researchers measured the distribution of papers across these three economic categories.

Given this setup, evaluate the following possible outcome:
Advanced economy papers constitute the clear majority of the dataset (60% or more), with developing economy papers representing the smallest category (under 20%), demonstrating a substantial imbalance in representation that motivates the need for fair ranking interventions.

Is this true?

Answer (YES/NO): NO